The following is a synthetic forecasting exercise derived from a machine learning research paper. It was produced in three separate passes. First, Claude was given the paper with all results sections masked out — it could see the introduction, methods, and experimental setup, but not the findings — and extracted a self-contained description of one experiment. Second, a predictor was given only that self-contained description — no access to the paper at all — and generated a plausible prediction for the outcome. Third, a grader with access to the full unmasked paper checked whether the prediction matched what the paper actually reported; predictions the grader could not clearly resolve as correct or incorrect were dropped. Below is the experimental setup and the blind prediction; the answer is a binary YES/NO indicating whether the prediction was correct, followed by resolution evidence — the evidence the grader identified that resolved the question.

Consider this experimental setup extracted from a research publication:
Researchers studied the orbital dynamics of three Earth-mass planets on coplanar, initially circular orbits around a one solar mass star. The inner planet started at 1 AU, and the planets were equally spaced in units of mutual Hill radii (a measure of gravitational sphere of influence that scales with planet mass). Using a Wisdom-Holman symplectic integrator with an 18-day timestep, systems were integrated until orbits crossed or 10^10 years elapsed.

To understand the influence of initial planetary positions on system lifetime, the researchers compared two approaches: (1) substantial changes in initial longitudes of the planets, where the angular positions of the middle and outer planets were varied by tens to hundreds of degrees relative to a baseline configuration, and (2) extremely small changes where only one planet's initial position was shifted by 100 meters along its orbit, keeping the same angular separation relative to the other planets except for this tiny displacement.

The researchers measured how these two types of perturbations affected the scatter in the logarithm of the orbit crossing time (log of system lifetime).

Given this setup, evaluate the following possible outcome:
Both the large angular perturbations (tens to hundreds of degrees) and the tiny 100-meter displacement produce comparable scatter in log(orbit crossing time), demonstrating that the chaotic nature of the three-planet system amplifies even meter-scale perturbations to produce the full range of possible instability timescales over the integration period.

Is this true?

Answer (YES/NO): NO